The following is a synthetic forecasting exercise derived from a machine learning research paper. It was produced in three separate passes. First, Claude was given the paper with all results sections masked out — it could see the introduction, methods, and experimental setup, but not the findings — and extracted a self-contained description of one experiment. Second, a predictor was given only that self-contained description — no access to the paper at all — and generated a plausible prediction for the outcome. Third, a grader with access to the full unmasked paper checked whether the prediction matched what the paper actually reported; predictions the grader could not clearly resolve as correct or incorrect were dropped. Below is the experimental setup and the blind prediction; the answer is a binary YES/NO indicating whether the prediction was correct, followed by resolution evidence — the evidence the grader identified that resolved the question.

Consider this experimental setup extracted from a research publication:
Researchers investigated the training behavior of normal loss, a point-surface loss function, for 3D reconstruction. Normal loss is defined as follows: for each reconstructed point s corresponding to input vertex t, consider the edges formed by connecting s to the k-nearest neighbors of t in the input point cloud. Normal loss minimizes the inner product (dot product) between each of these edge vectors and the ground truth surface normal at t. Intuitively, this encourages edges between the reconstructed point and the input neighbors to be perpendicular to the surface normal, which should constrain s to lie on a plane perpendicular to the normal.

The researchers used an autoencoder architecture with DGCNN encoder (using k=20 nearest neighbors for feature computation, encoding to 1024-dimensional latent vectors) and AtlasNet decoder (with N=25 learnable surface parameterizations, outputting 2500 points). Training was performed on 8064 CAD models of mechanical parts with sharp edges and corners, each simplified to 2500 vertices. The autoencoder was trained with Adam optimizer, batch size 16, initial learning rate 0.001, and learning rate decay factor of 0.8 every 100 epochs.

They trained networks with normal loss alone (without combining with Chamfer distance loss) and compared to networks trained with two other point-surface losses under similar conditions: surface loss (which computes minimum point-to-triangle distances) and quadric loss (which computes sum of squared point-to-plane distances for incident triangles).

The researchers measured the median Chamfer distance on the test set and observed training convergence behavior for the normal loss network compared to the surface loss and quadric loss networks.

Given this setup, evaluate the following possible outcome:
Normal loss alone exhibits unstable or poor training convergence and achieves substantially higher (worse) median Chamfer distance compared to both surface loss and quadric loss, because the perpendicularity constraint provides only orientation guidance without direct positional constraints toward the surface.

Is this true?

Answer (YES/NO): YES